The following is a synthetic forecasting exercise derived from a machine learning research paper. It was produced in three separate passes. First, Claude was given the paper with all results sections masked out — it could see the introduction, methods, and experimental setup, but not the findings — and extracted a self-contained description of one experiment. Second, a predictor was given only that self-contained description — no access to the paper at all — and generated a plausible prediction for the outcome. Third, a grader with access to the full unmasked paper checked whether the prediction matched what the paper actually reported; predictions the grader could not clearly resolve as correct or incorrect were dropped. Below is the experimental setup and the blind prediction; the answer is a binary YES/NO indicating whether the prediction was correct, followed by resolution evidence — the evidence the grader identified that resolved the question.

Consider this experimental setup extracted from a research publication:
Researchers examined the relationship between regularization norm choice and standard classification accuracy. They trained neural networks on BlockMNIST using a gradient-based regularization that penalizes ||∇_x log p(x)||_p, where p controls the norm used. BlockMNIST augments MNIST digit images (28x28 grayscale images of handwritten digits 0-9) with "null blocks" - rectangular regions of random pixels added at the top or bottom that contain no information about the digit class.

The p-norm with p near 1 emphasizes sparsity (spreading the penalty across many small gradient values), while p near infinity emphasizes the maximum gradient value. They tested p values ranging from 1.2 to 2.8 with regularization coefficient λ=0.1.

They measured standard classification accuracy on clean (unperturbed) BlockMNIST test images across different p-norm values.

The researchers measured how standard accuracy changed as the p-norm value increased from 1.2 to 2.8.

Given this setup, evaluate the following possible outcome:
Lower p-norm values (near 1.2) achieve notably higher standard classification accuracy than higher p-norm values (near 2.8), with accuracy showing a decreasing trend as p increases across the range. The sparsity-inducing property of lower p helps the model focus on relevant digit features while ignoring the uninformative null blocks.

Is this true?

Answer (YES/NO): NO